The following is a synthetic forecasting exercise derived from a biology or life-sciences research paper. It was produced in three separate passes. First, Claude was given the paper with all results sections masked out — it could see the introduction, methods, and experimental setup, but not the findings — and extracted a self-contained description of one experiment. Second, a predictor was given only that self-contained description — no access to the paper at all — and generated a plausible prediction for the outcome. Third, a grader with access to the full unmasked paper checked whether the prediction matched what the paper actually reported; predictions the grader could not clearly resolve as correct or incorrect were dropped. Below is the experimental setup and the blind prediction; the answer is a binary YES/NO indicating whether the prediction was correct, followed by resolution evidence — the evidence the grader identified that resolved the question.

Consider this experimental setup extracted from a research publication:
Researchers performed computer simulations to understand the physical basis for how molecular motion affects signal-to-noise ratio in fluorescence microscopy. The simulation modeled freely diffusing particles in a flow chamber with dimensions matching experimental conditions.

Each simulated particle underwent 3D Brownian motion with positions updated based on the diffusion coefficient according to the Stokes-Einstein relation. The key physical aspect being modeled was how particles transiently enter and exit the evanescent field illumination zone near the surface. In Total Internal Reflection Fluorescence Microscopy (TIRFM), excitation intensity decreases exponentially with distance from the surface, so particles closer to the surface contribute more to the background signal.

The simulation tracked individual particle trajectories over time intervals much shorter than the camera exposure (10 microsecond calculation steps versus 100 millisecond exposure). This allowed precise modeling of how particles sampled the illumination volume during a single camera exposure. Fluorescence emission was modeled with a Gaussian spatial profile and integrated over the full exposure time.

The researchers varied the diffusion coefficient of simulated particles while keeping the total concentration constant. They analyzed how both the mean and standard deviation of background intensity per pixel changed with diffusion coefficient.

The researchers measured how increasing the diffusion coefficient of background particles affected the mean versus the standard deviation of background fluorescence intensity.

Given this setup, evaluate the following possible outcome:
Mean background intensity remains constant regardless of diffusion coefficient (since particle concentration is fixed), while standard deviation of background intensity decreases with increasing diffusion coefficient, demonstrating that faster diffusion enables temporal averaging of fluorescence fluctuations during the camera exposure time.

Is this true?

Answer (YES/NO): YES